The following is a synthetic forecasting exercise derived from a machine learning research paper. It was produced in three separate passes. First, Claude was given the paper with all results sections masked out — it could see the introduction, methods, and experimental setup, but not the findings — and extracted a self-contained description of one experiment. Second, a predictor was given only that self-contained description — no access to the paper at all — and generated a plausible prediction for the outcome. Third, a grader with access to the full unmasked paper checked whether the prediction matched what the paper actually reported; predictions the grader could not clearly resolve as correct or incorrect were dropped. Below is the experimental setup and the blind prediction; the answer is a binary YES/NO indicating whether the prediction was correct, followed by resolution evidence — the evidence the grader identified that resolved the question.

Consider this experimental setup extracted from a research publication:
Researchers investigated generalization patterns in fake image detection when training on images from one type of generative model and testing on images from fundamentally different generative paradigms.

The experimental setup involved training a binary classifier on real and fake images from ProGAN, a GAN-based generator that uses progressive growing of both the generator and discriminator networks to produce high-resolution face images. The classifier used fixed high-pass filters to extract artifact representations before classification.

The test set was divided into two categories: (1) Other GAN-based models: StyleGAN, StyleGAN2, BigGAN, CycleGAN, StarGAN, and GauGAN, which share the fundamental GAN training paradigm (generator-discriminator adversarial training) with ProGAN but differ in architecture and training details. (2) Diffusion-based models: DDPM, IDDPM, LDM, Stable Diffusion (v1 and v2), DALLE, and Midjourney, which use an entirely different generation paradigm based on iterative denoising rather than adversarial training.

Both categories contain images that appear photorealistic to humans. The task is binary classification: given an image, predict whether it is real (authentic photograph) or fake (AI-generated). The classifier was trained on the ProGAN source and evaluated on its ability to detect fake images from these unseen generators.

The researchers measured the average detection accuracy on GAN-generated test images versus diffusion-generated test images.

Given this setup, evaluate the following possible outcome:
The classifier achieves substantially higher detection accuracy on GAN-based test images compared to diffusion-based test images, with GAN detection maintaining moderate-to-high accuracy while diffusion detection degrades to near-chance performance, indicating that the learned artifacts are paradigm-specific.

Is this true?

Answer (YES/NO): NO